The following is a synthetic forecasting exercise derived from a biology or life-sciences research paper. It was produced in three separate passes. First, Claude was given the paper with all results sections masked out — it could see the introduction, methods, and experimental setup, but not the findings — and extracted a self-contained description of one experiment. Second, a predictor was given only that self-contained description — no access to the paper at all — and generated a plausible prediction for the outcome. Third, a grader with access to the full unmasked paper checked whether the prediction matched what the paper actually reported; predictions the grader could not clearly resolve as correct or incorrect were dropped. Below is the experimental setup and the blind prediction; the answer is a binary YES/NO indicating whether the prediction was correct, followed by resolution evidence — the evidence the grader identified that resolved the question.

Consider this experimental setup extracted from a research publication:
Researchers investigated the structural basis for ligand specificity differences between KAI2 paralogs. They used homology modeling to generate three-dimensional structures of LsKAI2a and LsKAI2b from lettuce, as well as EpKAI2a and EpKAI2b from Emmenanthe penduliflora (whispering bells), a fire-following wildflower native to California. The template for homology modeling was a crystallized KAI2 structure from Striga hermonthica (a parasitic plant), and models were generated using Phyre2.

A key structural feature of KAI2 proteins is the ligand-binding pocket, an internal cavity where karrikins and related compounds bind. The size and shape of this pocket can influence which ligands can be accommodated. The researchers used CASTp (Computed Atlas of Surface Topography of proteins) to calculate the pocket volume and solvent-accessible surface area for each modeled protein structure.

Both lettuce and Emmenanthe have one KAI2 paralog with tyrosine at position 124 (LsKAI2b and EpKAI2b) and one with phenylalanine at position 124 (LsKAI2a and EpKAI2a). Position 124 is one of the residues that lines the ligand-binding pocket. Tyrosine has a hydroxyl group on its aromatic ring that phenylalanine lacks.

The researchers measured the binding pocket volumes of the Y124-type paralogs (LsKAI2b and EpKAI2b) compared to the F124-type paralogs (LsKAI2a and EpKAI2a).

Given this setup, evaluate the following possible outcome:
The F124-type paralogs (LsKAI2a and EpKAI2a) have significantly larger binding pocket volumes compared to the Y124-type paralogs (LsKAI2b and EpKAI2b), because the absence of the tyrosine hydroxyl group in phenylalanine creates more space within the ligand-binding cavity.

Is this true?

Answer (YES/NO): NO